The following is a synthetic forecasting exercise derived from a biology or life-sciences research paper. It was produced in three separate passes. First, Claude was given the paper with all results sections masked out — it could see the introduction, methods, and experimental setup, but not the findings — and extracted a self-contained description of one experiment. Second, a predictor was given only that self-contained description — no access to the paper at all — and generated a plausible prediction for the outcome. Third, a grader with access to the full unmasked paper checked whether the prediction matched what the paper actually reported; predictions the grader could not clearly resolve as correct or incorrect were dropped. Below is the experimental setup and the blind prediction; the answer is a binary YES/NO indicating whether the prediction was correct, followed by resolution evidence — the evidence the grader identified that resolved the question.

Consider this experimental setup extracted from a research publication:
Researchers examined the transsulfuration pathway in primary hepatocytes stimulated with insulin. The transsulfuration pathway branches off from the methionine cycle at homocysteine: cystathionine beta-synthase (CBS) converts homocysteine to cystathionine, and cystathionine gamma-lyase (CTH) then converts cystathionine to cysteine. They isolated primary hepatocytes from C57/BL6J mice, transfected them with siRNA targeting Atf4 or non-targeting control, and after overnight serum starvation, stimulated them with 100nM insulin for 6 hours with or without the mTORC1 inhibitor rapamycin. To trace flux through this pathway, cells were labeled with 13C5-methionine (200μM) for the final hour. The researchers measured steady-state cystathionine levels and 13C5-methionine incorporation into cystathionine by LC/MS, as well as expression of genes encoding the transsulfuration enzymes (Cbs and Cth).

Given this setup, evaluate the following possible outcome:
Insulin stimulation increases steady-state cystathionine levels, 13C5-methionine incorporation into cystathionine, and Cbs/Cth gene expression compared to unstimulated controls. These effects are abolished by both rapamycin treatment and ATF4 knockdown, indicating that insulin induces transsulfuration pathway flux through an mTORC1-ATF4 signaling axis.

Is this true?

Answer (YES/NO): NO